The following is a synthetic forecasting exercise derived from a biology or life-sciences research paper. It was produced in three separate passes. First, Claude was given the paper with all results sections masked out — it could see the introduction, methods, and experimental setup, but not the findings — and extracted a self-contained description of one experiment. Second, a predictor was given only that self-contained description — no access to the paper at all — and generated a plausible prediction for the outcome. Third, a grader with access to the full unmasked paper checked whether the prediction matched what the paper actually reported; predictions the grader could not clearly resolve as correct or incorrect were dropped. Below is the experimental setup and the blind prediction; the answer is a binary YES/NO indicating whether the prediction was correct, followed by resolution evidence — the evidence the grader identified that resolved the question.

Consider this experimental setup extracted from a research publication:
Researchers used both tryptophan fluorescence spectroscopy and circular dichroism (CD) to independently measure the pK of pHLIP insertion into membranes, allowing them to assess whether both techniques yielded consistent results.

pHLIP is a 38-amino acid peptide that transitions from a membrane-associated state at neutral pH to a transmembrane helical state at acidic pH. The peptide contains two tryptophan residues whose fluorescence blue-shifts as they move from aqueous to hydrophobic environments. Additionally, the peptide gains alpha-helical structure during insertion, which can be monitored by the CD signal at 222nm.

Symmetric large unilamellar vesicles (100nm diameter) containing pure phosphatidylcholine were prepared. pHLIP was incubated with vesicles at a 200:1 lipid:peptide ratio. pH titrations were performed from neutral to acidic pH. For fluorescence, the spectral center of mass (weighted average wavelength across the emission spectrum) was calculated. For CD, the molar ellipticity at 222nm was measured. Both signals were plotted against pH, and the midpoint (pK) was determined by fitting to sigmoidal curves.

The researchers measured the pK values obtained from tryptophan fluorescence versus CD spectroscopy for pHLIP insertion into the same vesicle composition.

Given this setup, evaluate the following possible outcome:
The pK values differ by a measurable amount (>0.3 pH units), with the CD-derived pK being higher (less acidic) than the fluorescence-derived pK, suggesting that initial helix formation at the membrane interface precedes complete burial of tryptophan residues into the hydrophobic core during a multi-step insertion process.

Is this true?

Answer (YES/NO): NO